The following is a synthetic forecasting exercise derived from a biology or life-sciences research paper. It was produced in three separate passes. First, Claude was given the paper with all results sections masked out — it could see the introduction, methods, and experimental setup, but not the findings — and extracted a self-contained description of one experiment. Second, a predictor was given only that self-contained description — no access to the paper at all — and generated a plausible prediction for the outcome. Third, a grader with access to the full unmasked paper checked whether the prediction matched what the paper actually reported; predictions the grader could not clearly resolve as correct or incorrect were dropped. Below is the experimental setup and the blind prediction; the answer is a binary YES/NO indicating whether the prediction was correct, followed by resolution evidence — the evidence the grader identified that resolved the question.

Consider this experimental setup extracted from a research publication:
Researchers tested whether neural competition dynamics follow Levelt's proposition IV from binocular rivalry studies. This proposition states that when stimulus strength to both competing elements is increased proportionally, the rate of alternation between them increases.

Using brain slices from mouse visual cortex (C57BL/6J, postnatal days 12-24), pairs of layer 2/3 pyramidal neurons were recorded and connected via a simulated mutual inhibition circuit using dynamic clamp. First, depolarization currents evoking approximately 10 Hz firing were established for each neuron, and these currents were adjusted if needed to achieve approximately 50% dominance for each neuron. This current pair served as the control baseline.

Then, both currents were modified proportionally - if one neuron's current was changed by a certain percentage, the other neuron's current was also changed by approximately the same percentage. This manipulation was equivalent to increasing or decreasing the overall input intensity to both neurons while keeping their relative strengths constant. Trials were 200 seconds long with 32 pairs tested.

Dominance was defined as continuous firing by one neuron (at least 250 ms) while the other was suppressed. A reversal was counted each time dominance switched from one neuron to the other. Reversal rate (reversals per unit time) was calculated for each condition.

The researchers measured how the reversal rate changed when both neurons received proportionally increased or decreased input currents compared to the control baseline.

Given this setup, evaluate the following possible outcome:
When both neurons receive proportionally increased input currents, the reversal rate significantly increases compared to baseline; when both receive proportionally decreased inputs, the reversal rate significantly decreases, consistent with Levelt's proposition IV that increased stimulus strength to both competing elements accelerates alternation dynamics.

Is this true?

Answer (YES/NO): YES